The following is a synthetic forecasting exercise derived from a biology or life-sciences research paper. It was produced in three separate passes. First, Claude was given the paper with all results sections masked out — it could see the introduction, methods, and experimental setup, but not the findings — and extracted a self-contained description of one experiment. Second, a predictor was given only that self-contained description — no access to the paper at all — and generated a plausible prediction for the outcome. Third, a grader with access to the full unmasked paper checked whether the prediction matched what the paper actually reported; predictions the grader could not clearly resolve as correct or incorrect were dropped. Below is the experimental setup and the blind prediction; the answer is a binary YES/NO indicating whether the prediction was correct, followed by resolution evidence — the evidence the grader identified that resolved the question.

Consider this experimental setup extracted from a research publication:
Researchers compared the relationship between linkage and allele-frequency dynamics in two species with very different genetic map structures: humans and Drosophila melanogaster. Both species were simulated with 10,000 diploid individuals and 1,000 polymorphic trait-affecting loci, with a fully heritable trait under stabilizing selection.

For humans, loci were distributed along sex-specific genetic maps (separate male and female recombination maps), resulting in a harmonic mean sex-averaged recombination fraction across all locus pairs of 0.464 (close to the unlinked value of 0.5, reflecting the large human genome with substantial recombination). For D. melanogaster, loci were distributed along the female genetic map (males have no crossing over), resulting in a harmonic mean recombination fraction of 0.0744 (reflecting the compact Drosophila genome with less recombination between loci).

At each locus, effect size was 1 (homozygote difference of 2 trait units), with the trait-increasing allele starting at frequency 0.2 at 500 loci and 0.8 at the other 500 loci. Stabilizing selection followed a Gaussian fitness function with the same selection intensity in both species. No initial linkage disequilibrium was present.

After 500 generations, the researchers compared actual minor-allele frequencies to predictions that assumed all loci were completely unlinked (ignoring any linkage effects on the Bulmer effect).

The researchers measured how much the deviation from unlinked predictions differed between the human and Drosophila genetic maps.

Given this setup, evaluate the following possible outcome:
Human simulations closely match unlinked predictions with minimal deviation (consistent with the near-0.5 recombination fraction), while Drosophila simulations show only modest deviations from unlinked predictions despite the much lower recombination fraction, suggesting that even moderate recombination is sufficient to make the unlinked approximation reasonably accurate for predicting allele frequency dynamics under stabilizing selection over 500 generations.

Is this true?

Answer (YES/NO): NO